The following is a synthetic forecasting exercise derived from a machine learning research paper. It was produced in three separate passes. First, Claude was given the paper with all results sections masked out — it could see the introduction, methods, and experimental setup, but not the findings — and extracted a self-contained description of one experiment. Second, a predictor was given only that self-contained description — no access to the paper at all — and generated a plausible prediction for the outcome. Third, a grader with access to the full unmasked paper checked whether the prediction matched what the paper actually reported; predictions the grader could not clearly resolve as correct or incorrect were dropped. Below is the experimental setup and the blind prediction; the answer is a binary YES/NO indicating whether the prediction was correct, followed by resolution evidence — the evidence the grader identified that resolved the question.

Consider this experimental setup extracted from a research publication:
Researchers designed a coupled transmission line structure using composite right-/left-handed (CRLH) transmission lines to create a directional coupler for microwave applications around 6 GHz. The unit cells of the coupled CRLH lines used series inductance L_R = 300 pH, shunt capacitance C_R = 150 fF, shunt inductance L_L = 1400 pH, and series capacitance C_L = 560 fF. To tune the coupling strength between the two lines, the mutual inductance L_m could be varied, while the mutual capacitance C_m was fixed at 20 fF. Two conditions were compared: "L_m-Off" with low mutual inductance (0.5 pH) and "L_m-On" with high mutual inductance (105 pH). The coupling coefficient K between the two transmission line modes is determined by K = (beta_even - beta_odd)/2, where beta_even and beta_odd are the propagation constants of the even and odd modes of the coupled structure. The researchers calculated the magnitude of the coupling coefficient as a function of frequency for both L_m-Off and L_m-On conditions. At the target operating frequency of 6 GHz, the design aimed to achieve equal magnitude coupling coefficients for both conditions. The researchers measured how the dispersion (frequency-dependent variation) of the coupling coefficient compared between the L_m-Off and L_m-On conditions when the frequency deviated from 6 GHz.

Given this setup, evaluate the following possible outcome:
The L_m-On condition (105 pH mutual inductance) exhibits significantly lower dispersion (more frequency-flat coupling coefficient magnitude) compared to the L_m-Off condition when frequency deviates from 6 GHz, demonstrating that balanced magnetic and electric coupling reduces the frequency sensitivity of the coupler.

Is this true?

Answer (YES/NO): NO